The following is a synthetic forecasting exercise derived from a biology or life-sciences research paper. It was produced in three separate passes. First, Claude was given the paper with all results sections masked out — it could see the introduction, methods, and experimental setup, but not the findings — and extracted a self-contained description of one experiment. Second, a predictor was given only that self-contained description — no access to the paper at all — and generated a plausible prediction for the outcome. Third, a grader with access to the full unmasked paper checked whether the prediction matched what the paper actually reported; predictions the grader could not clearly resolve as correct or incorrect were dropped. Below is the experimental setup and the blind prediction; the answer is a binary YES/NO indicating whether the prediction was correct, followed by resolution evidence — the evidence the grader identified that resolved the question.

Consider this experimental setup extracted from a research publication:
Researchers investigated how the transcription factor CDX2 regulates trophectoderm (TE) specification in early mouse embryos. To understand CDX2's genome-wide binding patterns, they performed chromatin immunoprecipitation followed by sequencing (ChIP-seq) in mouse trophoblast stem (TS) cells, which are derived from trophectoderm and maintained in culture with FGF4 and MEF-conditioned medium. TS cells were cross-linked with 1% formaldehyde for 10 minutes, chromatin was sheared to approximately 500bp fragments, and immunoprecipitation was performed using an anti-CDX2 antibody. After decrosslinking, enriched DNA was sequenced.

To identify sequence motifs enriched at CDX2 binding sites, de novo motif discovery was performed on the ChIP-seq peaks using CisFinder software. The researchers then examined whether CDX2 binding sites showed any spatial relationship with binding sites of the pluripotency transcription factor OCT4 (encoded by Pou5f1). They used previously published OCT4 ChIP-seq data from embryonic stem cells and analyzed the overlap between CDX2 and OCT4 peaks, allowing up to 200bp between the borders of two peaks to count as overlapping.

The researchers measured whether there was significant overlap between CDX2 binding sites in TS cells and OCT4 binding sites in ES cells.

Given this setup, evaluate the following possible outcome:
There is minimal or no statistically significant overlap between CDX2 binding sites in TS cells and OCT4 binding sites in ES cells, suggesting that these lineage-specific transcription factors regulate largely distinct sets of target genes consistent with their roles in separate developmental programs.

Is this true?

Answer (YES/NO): NO